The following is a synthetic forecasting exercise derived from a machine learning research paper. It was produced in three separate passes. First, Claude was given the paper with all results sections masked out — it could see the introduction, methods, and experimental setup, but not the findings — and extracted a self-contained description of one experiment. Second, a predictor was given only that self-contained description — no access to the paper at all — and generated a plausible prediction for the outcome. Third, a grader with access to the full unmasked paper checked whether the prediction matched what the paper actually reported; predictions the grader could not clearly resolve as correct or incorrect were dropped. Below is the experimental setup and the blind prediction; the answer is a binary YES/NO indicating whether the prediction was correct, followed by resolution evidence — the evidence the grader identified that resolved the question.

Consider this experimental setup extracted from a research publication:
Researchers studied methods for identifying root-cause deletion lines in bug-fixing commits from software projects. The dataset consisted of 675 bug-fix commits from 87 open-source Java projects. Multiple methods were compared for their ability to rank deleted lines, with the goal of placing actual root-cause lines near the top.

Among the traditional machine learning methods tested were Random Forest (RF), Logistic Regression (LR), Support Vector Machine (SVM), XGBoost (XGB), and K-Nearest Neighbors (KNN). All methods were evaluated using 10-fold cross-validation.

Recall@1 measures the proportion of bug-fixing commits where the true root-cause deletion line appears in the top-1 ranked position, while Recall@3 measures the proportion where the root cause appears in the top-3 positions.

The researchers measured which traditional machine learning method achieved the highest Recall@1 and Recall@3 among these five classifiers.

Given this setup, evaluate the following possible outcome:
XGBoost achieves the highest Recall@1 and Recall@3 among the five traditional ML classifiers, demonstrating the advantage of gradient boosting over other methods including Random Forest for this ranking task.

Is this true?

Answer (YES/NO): NO